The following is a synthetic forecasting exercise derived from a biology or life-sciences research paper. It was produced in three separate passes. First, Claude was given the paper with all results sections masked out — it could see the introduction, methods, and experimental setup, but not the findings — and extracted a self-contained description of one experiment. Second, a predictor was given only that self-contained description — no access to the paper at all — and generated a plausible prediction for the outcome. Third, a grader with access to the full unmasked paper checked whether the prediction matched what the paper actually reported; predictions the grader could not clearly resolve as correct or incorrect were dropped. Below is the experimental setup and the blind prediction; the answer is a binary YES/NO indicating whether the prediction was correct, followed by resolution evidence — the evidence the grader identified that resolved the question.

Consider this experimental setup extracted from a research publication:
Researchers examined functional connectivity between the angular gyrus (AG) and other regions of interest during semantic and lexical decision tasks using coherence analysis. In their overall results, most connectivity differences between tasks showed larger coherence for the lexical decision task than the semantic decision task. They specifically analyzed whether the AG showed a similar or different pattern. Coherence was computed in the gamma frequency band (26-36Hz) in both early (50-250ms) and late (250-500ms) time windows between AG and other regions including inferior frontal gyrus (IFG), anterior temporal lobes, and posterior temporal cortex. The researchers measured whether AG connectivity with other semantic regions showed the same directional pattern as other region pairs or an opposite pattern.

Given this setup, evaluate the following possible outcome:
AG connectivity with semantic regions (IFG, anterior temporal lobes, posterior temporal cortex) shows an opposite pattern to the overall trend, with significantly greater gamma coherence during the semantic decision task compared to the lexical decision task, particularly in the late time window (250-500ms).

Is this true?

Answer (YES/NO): NO